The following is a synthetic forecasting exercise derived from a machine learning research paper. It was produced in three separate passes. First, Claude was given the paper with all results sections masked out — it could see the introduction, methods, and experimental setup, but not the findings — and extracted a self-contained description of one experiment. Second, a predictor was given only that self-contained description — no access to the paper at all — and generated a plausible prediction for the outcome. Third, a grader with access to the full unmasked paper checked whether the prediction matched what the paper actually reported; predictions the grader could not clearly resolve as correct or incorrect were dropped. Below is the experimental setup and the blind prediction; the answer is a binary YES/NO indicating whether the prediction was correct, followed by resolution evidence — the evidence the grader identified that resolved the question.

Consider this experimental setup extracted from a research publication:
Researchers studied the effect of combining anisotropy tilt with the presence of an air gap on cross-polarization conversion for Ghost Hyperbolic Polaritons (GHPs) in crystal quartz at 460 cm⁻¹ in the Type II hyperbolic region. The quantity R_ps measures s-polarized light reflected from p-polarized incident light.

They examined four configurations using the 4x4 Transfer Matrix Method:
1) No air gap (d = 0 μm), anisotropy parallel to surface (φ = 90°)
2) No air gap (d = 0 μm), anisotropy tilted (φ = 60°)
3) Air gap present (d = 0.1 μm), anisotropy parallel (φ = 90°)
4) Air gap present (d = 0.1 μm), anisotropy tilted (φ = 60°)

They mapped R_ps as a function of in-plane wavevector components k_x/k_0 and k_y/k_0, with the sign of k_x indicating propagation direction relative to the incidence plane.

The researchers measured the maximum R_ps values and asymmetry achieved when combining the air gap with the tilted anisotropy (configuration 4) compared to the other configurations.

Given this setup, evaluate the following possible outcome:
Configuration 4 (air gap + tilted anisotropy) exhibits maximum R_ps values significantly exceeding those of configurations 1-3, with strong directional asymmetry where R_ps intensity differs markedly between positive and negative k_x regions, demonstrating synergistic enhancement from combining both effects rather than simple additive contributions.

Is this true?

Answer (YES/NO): NO